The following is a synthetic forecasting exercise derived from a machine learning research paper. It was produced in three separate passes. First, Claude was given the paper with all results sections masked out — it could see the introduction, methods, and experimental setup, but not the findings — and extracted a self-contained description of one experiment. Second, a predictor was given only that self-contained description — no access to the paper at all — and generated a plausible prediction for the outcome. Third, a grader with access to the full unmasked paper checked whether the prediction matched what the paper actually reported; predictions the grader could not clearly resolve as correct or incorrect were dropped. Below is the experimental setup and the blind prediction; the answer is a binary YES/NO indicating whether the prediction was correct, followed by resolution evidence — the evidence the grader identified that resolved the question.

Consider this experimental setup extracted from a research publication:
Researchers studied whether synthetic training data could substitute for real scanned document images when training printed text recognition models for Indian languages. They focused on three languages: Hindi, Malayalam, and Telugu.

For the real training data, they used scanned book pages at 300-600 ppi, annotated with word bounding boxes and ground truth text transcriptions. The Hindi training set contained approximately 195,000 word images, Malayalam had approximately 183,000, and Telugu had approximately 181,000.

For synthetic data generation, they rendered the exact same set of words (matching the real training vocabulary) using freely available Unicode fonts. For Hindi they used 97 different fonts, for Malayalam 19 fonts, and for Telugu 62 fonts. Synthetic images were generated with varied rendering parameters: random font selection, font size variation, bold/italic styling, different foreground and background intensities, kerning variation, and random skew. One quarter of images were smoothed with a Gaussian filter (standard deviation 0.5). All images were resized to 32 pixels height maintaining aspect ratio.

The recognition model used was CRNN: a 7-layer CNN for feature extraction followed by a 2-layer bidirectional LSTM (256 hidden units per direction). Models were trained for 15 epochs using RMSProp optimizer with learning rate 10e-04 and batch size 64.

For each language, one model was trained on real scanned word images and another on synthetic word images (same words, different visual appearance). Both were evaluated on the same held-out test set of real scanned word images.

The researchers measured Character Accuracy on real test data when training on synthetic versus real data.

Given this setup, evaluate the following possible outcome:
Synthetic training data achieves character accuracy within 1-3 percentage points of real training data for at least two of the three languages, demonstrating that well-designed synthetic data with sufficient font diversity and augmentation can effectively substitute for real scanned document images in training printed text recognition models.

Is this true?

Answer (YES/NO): NO